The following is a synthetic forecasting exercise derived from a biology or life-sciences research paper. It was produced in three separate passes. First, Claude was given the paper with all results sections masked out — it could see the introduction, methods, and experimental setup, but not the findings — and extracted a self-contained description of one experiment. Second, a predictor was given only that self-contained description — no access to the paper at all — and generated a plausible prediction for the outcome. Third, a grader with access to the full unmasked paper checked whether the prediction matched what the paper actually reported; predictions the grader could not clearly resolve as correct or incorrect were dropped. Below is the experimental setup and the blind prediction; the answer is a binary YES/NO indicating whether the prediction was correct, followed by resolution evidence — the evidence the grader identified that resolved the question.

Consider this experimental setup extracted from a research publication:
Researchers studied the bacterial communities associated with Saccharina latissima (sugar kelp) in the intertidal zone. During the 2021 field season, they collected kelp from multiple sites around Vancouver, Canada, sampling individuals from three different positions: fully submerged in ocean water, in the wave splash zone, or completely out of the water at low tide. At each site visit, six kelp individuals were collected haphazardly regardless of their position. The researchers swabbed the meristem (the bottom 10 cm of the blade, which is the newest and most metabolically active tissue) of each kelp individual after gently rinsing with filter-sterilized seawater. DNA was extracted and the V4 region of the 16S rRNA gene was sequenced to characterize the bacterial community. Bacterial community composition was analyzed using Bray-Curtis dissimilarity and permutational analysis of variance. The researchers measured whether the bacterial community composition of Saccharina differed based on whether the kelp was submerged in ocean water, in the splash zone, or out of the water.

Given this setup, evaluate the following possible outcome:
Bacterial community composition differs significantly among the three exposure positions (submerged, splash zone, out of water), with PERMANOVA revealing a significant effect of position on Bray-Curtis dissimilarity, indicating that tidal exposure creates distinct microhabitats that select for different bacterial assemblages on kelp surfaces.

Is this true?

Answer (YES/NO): YES